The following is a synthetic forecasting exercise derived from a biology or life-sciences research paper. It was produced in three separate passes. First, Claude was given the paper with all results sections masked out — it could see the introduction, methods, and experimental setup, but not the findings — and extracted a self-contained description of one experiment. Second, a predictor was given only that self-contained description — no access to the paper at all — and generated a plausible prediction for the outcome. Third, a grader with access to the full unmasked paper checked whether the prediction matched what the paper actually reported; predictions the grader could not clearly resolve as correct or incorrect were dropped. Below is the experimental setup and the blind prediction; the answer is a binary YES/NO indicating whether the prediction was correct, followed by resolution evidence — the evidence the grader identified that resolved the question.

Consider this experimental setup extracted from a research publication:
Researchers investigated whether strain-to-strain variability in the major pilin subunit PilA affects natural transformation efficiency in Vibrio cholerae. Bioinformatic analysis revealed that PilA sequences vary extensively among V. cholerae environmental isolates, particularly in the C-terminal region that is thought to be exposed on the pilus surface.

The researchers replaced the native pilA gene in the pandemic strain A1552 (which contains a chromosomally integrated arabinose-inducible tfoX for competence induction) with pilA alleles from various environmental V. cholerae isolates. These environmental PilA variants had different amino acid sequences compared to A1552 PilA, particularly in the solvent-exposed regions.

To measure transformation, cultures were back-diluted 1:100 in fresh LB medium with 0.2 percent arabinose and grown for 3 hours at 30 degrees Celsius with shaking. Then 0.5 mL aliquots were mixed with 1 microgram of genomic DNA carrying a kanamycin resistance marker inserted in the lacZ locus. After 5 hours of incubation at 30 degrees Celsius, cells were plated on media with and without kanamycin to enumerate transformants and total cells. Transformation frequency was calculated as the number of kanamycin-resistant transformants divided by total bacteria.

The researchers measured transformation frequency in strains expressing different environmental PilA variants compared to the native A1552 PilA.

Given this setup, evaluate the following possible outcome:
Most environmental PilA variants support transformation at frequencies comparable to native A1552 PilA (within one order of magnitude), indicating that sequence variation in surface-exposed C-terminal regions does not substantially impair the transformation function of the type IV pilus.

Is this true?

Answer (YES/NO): YES